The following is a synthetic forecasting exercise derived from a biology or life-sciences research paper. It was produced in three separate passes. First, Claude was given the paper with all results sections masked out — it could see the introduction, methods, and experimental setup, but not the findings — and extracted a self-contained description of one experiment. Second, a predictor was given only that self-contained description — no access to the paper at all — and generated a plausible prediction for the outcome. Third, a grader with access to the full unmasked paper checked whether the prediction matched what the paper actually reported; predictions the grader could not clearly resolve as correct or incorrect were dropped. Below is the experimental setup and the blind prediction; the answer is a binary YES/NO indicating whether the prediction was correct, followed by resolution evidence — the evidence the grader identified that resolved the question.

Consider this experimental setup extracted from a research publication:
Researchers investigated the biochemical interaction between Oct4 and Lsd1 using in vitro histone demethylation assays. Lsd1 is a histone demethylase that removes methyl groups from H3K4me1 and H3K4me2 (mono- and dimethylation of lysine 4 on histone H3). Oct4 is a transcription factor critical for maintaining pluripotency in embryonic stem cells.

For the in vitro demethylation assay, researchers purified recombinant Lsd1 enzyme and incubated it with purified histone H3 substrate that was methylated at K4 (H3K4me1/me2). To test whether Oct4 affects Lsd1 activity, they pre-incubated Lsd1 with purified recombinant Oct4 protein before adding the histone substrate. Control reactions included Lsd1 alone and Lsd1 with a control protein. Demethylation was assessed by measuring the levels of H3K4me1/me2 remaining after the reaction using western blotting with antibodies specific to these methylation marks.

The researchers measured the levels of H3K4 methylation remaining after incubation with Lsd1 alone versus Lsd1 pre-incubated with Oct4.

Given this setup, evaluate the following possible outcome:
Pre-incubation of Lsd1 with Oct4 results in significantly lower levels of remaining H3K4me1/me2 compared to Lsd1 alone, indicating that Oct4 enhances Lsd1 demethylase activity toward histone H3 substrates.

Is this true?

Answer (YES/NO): NO